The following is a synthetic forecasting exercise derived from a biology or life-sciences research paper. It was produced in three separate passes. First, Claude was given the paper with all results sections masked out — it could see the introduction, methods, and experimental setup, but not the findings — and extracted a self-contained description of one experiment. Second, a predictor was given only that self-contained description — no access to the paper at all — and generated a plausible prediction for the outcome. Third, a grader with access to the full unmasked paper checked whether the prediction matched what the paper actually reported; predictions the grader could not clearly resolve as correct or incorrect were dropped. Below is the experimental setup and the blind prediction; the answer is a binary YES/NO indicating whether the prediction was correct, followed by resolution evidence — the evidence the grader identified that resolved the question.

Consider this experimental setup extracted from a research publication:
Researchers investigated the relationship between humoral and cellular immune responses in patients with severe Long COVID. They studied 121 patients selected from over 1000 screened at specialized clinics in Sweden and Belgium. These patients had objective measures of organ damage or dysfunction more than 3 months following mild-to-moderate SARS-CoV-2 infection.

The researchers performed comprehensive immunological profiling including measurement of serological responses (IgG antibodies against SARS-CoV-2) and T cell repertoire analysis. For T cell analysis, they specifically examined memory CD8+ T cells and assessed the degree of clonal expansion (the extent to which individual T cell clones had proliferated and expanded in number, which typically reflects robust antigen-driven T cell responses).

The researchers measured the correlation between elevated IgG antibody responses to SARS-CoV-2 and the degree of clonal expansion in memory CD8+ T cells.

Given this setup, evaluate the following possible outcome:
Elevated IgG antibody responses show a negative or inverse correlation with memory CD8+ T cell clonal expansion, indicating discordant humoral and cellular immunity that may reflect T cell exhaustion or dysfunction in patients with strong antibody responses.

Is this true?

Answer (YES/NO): NO